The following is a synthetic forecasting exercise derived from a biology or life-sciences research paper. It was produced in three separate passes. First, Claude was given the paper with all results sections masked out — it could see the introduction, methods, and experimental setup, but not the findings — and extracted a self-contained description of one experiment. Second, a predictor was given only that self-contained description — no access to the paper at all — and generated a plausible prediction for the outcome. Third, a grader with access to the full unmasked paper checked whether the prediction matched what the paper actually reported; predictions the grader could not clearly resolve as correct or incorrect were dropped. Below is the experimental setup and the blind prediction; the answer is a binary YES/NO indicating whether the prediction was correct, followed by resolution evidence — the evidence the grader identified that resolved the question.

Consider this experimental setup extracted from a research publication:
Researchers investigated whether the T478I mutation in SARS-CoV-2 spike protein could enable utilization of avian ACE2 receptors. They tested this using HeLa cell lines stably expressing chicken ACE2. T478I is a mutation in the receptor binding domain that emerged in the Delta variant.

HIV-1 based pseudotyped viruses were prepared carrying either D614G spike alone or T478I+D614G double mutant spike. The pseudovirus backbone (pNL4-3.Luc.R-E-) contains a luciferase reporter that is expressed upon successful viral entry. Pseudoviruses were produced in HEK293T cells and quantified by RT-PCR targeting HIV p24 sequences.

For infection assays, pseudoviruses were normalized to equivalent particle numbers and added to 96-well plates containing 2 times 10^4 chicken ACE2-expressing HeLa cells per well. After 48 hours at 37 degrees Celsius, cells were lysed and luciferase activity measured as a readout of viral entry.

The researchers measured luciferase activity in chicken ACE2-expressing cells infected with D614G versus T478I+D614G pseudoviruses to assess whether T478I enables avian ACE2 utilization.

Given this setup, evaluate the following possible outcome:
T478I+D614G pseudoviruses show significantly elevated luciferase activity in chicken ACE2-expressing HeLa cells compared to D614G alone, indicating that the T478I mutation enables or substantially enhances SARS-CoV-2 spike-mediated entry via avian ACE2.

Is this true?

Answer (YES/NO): YES